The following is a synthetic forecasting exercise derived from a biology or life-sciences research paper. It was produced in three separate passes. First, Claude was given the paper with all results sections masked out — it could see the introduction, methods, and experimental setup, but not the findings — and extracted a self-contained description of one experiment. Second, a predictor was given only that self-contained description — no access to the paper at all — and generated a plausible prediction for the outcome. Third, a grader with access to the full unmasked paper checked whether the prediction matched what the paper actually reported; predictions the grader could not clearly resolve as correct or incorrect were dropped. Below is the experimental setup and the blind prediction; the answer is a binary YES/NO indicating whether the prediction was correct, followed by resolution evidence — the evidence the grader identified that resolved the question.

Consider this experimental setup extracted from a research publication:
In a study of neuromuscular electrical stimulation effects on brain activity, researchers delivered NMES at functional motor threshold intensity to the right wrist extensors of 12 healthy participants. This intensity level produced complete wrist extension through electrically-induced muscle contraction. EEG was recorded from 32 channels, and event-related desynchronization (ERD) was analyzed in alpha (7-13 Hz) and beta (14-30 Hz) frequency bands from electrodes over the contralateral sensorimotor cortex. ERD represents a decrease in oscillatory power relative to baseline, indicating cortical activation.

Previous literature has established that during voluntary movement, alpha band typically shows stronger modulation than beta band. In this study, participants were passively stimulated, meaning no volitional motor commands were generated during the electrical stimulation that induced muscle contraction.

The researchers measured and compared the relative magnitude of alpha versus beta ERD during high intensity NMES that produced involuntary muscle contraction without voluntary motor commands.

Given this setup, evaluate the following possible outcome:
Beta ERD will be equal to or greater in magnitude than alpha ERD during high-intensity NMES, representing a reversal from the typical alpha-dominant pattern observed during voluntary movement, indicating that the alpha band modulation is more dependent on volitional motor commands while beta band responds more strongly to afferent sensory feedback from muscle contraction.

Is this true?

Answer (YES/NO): YES